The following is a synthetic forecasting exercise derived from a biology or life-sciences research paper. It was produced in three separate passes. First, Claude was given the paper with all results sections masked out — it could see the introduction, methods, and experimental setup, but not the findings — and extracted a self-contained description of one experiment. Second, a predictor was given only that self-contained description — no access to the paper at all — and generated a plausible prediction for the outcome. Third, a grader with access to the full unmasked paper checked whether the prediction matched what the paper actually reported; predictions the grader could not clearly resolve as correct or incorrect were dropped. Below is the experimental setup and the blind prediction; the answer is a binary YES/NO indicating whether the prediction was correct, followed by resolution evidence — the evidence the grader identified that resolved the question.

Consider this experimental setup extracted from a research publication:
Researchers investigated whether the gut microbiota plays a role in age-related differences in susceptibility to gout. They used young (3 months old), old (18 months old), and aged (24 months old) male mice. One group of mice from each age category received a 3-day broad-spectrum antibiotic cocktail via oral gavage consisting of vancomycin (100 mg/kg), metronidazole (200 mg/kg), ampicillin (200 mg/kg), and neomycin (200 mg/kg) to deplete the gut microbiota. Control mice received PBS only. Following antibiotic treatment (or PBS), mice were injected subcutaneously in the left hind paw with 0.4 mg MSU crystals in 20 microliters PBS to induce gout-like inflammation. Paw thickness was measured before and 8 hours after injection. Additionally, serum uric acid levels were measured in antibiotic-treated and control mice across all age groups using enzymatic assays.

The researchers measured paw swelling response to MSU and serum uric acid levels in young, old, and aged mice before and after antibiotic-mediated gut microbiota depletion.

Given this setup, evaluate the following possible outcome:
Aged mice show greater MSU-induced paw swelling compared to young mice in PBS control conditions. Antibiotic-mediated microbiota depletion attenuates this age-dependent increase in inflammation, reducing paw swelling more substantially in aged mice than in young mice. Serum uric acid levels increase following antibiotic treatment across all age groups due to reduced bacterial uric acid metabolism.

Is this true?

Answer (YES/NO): NO